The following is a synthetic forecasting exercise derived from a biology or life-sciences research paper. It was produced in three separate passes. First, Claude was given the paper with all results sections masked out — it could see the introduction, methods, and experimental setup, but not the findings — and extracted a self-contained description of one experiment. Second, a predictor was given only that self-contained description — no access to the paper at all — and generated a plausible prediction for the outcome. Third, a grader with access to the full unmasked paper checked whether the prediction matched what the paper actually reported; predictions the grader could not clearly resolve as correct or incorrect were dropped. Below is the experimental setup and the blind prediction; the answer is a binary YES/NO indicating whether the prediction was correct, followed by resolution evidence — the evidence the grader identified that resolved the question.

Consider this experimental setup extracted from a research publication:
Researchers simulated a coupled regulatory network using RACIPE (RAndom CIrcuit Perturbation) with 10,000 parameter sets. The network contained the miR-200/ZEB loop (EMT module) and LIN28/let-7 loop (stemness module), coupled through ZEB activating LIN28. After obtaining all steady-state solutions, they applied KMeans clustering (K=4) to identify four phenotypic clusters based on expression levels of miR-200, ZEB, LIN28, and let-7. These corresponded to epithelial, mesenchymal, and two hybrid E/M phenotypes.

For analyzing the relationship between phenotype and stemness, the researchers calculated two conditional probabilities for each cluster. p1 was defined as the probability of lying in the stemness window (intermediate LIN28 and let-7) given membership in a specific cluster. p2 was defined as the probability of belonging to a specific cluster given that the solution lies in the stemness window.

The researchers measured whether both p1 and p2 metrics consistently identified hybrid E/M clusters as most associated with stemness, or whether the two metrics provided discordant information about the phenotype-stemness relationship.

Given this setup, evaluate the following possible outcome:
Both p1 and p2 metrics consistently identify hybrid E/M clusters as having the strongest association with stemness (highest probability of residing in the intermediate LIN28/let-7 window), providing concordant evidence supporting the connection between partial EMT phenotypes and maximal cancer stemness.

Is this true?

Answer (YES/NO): YES